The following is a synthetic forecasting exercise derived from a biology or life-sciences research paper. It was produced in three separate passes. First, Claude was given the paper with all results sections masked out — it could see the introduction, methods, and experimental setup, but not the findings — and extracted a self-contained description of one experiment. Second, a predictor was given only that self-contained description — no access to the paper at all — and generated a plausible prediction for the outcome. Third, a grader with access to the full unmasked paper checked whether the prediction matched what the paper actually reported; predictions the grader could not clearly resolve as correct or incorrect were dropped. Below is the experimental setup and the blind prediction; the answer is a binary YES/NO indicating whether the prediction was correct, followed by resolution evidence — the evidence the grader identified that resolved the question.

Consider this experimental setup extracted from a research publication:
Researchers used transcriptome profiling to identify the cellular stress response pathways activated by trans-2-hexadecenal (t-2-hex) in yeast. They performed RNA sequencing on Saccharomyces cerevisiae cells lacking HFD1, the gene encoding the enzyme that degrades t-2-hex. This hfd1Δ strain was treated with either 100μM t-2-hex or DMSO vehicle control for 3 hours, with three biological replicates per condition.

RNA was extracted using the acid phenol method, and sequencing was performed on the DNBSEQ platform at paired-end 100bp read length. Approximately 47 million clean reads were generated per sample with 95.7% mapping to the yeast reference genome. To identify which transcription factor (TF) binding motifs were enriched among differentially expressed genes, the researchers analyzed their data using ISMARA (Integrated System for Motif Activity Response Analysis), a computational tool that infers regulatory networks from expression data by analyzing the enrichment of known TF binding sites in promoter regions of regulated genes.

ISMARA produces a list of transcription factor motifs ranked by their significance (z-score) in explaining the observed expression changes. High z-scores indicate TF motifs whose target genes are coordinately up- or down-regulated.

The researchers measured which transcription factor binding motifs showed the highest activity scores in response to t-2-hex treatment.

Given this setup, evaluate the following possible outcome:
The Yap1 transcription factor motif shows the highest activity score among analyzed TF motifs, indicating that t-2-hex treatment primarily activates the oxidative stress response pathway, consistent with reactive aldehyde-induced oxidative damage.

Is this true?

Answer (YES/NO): NO